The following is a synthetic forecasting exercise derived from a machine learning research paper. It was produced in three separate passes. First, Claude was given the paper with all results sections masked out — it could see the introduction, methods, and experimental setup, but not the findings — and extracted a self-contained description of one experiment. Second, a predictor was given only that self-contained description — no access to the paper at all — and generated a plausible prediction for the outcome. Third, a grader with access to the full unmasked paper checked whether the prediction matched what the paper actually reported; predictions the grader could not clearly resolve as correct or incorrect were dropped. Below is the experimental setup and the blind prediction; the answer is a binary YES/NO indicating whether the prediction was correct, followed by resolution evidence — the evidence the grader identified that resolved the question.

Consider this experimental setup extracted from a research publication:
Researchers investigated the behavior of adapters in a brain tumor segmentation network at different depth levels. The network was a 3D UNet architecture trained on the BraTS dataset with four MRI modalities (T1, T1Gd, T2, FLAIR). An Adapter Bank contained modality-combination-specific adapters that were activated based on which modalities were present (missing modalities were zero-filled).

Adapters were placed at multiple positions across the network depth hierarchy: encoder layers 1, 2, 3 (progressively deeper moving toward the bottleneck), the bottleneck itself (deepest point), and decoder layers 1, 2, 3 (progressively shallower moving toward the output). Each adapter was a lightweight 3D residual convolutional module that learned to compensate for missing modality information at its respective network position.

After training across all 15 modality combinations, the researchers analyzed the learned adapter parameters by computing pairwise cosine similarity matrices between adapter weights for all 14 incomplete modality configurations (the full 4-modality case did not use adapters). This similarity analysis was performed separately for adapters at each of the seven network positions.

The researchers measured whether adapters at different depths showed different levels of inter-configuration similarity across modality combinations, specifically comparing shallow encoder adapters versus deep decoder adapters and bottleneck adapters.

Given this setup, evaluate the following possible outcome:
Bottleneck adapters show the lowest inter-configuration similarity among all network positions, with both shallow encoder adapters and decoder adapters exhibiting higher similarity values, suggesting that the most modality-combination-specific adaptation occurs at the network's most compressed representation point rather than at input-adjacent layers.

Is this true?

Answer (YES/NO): NO